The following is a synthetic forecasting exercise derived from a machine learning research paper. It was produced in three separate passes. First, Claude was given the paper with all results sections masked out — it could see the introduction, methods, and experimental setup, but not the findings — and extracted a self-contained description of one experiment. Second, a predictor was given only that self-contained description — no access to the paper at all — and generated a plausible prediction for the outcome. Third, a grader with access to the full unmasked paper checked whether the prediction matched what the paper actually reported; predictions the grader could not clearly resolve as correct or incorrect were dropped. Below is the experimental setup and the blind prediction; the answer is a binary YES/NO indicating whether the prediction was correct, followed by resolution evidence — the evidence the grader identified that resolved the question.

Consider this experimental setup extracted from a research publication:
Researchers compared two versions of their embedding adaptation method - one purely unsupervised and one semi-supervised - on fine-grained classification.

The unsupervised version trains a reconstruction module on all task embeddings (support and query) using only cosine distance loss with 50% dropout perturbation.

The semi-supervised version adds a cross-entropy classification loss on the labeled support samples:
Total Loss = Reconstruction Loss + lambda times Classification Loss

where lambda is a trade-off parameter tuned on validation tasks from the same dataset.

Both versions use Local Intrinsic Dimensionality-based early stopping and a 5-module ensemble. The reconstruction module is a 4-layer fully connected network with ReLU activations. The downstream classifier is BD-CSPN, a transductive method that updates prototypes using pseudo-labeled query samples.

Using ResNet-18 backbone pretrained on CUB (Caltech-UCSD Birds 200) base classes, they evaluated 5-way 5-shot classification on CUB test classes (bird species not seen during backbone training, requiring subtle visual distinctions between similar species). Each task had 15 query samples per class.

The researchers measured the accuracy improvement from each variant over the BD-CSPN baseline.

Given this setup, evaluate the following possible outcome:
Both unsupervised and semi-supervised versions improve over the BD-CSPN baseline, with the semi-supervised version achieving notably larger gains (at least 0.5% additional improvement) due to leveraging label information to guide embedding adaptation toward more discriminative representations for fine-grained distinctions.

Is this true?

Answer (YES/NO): NO